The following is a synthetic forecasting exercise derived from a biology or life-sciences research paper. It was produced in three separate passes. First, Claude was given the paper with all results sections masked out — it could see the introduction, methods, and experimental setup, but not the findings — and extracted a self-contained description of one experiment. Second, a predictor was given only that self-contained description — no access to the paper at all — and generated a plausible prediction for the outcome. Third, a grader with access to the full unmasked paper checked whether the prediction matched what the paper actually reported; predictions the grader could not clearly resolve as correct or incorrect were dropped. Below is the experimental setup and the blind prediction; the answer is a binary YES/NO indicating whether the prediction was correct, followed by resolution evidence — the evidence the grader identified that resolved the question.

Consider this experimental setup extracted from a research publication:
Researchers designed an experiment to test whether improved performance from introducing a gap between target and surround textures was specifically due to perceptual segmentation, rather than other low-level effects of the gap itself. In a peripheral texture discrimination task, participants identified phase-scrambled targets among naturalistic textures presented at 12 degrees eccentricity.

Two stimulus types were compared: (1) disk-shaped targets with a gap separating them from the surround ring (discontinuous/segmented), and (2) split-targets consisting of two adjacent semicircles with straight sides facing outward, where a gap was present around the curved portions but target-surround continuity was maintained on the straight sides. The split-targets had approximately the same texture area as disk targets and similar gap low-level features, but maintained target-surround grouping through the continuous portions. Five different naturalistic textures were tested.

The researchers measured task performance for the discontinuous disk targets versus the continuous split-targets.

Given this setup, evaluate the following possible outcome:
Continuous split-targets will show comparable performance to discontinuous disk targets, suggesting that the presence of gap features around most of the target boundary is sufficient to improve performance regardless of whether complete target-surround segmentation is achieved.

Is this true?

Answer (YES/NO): NO